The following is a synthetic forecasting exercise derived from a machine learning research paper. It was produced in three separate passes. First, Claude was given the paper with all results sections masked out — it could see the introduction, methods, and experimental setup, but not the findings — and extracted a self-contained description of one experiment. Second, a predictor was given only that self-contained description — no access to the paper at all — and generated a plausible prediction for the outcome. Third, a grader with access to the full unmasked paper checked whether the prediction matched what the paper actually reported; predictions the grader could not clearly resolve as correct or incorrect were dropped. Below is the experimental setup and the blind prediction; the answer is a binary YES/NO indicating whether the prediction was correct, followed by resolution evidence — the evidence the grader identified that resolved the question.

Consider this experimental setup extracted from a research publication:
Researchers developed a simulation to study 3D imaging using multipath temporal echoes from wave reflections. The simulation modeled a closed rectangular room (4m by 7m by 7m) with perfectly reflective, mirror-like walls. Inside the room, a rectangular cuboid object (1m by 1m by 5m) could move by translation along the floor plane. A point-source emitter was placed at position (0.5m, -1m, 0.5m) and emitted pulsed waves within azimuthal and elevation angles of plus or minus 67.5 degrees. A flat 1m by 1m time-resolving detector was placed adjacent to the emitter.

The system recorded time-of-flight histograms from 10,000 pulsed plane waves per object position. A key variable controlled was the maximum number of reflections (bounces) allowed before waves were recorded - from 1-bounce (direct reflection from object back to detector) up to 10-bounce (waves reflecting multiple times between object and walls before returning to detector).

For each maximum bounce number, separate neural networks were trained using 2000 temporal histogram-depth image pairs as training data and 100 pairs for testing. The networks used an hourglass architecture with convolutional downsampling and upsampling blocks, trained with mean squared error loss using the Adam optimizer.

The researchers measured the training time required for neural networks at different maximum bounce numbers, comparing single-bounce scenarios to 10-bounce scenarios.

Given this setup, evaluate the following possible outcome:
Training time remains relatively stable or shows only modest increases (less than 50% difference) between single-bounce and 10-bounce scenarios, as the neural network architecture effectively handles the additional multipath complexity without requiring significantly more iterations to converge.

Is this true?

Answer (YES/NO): NO